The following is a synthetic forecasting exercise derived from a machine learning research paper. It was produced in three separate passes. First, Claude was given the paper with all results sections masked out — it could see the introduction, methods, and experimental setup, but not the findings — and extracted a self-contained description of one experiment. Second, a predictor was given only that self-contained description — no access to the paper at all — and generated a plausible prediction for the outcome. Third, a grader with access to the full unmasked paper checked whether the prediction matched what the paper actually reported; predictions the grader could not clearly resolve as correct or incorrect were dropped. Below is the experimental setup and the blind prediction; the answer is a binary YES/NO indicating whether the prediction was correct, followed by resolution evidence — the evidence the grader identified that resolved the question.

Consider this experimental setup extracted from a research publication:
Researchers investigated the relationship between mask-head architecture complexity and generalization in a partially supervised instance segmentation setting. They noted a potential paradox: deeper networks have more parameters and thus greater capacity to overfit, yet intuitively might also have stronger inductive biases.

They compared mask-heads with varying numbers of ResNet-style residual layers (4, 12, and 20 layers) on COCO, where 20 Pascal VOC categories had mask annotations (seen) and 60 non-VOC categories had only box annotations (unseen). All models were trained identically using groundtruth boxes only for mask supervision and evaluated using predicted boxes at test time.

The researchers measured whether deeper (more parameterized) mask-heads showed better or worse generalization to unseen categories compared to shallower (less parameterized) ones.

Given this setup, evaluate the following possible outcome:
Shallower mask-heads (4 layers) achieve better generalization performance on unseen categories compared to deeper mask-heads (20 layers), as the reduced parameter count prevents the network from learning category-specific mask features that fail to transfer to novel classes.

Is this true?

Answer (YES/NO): NO